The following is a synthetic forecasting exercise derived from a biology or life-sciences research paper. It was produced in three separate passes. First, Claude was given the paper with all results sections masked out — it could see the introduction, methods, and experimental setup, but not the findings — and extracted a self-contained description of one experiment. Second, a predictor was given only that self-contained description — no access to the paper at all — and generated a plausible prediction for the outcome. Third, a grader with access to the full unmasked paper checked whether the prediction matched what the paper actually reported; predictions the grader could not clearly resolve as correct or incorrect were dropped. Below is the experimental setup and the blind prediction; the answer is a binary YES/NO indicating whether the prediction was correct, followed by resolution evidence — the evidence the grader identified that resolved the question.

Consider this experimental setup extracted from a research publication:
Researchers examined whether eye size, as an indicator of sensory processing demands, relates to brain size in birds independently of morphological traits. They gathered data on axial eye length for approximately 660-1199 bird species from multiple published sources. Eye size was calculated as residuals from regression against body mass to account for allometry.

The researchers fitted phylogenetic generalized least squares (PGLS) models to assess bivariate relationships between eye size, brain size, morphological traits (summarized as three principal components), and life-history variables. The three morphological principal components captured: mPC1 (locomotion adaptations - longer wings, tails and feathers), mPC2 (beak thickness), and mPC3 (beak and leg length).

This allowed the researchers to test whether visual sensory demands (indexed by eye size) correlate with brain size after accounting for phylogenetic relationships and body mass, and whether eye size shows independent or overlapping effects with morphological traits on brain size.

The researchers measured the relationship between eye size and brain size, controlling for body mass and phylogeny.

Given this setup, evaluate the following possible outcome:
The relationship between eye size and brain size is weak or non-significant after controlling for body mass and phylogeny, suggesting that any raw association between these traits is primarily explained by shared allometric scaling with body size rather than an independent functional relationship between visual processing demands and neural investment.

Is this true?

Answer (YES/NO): NO